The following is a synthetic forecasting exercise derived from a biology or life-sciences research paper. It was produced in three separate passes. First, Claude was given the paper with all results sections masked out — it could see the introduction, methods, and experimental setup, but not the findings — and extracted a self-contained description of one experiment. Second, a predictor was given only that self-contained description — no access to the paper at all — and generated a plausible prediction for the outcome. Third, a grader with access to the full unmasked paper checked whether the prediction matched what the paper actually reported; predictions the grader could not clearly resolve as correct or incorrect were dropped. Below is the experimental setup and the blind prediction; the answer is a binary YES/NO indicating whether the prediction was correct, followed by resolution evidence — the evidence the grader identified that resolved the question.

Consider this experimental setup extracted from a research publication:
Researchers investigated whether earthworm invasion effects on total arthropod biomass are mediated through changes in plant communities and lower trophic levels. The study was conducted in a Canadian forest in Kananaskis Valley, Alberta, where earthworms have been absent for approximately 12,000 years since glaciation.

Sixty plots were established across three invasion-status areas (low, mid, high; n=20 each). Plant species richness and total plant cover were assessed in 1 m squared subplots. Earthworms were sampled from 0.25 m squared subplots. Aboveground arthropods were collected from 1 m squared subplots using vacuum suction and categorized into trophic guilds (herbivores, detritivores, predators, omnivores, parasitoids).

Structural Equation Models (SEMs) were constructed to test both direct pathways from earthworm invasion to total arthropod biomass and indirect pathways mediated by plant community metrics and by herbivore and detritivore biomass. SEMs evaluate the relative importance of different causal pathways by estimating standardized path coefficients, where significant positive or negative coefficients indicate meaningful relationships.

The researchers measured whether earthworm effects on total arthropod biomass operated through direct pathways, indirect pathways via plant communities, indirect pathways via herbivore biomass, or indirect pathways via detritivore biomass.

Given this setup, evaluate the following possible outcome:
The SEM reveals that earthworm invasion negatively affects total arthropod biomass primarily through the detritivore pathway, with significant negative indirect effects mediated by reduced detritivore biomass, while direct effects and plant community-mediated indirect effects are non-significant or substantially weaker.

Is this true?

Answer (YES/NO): NO